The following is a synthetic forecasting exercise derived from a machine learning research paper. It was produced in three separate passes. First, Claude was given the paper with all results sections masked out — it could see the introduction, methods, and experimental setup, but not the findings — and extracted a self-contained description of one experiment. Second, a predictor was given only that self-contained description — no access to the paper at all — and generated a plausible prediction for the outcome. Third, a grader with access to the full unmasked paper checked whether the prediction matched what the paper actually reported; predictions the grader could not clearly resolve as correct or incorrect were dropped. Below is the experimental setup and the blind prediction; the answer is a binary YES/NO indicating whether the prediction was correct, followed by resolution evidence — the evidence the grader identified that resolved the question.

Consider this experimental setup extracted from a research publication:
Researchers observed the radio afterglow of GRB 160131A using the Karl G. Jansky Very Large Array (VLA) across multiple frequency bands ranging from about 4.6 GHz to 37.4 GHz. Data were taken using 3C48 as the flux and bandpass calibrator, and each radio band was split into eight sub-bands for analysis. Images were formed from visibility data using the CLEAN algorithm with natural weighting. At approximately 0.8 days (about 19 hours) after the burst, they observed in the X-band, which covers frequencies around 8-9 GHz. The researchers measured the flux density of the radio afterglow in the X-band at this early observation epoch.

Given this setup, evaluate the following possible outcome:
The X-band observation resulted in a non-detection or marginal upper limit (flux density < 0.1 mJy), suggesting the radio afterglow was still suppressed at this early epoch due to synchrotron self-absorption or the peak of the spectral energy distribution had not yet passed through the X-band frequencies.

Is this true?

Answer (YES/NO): NO